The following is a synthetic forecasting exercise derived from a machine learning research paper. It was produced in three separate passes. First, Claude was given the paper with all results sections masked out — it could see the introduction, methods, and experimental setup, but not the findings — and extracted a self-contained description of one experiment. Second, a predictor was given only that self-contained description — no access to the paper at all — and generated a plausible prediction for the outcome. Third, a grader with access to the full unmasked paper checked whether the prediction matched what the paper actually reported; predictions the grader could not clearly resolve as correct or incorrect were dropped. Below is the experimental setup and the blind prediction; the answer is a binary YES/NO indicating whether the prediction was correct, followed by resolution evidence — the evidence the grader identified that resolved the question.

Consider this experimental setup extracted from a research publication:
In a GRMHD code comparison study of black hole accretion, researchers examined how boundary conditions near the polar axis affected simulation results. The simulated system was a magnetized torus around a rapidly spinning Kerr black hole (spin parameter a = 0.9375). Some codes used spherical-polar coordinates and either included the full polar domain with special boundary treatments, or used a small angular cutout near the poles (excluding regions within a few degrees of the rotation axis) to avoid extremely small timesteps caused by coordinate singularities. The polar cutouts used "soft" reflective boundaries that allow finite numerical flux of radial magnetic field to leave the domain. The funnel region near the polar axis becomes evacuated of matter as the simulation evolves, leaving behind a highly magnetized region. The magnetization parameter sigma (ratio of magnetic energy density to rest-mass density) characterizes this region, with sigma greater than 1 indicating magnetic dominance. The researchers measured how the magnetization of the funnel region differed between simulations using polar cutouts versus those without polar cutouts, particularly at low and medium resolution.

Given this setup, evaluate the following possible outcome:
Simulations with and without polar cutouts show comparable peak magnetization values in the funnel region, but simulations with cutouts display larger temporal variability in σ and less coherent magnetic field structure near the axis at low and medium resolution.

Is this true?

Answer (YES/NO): NO